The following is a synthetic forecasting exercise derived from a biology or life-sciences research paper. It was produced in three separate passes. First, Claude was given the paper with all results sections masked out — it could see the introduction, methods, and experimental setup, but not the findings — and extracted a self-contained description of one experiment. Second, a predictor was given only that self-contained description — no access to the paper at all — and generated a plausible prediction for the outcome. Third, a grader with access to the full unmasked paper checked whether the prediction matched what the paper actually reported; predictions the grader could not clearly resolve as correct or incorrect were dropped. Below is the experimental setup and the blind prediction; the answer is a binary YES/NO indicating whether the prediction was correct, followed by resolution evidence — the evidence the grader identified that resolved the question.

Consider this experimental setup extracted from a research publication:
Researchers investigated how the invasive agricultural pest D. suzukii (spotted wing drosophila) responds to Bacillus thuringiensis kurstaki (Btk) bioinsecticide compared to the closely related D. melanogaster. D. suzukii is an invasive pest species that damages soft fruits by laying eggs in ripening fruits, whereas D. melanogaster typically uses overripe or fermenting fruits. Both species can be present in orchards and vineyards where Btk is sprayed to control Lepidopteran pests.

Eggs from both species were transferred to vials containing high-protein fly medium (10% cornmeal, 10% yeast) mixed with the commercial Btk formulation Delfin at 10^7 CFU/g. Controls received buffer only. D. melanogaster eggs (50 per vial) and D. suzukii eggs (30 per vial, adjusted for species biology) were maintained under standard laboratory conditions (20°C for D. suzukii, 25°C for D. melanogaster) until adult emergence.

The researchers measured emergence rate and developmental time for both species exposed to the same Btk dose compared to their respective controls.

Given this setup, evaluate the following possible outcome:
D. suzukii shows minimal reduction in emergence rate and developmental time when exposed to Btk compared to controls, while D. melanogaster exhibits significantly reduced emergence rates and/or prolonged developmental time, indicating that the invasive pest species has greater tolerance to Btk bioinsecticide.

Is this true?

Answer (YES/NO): NO